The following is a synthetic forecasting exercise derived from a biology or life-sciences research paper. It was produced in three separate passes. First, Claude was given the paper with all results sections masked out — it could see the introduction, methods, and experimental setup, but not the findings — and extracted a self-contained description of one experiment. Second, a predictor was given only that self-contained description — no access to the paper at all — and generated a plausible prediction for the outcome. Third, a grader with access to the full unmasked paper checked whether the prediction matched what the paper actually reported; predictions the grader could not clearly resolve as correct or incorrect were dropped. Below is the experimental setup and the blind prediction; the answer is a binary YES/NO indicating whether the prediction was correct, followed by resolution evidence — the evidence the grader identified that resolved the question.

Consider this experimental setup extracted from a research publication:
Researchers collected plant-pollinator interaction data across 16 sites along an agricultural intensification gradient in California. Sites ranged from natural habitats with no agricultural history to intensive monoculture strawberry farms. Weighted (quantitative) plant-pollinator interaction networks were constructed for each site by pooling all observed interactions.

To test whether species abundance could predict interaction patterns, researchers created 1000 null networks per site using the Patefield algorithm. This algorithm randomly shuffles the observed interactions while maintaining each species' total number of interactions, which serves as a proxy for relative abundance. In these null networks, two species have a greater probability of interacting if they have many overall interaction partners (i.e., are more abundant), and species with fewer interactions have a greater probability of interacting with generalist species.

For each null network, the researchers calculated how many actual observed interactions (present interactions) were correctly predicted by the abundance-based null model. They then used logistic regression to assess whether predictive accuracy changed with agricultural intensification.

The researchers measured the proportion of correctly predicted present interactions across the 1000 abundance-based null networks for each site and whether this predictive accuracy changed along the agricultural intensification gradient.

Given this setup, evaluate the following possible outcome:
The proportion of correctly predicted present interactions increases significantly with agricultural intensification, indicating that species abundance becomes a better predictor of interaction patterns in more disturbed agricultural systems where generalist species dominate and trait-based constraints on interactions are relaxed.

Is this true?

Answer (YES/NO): YES